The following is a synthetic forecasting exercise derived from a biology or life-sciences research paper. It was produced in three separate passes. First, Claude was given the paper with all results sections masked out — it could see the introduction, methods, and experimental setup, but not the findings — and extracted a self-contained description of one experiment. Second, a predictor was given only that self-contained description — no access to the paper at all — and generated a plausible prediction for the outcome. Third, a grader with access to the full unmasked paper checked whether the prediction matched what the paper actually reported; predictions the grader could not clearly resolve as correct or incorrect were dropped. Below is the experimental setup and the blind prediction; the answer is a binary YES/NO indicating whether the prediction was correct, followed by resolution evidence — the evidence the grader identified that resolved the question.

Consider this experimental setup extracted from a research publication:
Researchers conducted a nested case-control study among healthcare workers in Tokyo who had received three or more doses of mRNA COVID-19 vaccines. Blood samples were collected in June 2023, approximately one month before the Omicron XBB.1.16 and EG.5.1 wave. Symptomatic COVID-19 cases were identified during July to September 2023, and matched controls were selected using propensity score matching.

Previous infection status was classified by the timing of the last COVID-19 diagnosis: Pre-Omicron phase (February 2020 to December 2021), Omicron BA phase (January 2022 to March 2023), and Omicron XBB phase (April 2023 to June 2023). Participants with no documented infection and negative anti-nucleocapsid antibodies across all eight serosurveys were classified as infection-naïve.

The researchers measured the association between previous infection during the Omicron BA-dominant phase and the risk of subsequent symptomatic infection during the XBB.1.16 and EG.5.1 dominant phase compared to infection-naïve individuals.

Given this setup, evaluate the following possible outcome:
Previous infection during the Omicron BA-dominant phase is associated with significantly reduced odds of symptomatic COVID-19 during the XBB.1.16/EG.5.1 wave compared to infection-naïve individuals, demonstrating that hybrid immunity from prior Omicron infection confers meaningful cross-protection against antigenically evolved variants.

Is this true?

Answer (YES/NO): YES